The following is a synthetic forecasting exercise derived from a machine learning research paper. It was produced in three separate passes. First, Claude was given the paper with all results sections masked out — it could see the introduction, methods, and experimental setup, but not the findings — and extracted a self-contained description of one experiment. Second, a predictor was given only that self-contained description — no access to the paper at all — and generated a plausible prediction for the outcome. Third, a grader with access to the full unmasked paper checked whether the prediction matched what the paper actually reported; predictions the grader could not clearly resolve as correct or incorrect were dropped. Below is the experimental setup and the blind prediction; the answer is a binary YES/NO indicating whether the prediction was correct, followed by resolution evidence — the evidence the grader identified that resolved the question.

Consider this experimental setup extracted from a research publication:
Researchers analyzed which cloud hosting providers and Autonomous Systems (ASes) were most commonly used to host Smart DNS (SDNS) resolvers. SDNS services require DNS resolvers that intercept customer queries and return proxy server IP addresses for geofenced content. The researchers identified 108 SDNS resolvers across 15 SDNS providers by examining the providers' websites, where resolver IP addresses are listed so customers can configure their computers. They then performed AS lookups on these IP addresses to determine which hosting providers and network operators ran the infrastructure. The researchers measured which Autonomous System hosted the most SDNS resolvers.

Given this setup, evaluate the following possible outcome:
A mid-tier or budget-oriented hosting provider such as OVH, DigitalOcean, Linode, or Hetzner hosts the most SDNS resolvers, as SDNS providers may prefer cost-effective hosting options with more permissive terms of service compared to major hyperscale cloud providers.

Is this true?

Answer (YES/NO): NO